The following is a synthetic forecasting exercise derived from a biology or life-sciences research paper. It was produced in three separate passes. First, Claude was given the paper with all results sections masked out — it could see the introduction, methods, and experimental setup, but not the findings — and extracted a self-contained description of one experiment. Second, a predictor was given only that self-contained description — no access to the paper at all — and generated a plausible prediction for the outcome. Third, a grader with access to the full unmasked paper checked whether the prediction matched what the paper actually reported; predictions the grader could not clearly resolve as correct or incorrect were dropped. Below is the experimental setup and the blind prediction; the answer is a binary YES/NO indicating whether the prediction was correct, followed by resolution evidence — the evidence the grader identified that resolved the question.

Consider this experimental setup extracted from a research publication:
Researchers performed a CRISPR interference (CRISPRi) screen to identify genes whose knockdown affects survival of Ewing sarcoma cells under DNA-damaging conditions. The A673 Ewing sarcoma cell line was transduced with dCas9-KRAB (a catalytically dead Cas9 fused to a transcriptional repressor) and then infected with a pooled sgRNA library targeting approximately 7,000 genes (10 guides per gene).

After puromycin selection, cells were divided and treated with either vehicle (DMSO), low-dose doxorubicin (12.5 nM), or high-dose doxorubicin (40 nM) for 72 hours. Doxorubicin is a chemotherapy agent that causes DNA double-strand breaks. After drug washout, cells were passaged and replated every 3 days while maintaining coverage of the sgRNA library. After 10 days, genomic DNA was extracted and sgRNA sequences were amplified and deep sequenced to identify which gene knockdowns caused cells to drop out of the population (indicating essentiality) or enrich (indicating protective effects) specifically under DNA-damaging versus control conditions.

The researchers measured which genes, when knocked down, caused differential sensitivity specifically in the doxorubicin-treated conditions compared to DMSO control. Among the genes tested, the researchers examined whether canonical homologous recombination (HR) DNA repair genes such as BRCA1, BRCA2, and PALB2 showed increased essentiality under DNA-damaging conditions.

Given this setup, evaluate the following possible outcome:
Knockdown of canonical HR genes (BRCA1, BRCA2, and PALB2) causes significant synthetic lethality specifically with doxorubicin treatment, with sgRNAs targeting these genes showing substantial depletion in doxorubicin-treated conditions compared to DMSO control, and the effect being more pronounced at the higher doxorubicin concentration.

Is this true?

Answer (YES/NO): NO